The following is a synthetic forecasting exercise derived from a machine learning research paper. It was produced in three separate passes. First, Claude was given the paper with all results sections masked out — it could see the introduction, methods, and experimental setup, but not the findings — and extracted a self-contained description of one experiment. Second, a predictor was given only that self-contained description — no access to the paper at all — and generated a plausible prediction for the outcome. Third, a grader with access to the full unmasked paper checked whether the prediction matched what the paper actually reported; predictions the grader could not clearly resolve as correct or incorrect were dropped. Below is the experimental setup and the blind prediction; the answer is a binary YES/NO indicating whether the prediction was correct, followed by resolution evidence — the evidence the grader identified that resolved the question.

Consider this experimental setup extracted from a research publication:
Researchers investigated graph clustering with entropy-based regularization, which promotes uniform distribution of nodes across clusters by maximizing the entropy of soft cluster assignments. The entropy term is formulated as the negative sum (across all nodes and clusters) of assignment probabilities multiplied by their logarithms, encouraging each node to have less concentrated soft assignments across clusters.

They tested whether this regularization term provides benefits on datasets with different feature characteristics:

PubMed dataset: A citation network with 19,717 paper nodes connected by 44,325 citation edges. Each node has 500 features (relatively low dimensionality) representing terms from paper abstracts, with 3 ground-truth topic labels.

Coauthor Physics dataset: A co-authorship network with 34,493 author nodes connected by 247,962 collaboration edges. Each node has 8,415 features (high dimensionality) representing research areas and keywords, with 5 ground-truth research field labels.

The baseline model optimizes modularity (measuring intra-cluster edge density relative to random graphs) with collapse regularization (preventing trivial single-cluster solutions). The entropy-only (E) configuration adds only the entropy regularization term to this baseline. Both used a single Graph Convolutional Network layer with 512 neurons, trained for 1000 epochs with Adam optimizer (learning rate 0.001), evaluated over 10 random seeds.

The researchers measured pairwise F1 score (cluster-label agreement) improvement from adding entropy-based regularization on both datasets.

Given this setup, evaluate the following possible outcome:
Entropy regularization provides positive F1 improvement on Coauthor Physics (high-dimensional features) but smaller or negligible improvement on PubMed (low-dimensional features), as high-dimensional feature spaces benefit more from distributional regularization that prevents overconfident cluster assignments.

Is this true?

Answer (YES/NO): YES